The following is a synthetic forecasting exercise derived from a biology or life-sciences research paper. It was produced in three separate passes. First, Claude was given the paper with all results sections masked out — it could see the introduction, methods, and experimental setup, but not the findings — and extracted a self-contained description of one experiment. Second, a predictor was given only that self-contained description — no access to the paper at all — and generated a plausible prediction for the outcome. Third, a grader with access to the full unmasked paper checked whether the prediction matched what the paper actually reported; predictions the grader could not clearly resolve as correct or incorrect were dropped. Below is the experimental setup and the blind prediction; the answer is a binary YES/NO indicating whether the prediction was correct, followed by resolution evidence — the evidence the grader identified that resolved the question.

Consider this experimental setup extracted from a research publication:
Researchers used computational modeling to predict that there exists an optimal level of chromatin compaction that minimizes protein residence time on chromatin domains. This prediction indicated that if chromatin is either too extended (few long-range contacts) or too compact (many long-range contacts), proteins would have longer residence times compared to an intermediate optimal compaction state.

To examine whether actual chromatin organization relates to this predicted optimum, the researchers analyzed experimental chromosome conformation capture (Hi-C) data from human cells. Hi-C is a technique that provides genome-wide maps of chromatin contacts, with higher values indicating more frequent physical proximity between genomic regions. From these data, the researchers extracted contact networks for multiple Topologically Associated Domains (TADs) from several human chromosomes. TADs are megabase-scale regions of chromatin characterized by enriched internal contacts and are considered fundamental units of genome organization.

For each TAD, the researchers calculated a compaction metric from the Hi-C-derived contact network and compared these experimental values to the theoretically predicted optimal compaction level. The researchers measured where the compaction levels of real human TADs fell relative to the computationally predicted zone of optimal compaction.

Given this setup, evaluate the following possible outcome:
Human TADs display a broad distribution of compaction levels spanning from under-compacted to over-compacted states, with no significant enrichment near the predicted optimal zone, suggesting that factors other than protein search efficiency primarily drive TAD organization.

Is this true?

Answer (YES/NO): NO